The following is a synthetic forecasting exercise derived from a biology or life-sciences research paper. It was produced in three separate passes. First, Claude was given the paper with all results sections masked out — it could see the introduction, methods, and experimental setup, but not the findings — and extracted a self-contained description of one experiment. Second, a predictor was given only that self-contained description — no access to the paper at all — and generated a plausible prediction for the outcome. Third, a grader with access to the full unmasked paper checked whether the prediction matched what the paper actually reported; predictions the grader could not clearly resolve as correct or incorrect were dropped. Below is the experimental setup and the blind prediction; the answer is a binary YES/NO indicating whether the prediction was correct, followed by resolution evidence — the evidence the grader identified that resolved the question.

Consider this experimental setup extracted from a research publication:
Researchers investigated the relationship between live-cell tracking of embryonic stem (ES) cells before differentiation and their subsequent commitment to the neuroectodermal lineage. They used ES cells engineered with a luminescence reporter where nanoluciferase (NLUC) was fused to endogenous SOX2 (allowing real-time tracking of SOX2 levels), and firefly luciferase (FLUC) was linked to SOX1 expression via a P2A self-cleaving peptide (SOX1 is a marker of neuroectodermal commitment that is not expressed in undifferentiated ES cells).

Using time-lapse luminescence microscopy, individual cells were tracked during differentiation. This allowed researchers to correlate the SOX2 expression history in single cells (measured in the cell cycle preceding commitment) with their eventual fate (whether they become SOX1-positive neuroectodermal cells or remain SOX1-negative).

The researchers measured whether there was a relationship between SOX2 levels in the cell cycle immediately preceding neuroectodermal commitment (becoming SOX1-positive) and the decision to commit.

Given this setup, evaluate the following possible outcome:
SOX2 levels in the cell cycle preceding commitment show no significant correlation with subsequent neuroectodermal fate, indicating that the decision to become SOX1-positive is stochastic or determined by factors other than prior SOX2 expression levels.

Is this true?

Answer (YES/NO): NO